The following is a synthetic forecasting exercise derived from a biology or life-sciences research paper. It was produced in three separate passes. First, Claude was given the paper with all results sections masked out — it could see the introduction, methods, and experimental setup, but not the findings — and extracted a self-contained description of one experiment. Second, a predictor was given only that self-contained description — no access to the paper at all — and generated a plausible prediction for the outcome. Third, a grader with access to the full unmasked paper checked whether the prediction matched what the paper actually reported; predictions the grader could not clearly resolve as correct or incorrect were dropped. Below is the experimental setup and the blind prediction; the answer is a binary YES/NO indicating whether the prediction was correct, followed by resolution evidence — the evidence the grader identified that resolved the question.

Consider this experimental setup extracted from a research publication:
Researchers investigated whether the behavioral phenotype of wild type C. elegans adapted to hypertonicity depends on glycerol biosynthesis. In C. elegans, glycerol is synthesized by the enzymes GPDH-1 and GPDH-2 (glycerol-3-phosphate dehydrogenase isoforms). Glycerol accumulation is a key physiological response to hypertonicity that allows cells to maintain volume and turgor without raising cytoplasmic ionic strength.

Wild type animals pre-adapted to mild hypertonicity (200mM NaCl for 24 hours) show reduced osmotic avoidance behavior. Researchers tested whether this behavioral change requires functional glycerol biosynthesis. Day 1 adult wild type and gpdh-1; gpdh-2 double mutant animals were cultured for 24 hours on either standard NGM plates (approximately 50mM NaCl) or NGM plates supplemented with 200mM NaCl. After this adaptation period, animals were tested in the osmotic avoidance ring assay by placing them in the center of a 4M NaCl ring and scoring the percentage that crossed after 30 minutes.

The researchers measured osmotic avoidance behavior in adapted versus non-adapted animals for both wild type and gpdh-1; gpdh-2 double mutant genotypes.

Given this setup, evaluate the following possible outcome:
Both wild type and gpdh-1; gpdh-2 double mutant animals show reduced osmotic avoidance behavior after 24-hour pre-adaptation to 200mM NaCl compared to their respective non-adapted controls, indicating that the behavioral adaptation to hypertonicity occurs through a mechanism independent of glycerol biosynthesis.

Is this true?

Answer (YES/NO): NO